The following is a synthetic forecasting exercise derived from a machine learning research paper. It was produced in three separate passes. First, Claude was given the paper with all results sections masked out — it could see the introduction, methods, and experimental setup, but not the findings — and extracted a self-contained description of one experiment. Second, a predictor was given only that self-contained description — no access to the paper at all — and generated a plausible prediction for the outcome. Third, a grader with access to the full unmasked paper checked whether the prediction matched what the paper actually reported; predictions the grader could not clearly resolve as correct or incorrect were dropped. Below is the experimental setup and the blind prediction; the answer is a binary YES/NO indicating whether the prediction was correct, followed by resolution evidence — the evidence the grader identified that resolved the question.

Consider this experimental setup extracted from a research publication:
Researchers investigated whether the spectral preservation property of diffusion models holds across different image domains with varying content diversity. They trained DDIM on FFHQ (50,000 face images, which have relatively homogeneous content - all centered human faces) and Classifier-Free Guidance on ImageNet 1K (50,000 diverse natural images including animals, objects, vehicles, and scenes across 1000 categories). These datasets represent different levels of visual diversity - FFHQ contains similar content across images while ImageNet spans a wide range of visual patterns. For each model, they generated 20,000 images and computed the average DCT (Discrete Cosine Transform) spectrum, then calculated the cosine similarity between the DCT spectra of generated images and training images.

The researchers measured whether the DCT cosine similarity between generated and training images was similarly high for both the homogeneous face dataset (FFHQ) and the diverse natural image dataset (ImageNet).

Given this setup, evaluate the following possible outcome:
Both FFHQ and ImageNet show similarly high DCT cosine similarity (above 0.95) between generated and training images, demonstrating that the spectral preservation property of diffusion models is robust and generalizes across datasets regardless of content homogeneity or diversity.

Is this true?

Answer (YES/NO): YES